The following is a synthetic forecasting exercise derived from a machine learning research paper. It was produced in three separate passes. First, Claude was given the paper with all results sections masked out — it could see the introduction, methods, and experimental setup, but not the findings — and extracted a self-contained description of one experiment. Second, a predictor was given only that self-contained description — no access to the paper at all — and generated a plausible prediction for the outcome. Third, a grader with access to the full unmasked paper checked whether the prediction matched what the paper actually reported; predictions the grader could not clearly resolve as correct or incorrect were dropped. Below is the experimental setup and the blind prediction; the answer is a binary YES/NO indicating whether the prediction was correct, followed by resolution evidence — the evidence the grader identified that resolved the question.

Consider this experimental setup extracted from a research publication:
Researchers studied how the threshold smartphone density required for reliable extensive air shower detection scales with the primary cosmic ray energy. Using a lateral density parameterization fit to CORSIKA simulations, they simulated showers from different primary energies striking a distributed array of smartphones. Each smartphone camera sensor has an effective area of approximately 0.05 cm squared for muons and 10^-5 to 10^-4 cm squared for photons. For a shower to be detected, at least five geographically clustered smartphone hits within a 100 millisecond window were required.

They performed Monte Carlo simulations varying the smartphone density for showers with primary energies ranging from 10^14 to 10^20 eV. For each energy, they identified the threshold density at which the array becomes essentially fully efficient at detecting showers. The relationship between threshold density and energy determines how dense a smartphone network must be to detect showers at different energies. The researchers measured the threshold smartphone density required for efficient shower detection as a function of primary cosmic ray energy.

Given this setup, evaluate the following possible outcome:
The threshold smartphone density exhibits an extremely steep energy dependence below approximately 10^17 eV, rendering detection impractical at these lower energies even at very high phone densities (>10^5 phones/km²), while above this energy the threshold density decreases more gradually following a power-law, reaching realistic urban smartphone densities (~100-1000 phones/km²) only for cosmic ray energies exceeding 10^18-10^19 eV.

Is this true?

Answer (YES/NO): NO